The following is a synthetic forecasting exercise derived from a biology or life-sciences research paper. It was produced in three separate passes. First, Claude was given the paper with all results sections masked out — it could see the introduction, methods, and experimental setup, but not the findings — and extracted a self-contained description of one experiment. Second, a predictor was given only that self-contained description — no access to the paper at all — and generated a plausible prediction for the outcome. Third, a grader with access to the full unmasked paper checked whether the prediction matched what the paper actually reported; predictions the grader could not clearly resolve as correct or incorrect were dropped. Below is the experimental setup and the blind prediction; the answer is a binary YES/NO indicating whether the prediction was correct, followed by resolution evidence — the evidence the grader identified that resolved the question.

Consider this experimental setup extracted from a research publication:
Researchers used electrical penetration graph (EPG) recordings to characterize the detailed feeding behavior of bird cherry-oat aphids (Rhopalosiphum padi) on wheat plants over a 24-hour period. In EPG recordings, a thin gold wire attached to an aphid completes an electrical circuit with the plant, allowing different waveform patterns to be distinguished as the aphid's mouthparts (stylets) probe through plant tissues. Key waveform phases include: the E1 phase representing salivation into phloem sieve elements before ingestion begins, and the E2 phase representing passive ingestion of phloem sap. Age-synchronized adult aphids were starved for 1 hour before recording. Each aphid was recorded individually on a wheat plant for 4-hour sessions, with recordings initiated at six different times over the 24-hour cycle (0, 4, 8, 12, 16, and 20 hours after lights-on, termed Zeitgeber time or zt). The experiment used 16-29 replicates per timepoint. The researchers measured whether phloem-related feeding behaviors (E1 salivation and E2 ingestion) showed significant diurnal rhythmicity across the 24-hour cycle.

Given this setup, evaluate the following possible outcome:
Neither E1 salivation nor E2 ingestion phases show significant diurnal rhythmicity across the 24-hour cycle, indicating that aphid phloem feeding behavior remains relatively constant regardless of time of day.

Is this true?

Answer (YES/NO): NO